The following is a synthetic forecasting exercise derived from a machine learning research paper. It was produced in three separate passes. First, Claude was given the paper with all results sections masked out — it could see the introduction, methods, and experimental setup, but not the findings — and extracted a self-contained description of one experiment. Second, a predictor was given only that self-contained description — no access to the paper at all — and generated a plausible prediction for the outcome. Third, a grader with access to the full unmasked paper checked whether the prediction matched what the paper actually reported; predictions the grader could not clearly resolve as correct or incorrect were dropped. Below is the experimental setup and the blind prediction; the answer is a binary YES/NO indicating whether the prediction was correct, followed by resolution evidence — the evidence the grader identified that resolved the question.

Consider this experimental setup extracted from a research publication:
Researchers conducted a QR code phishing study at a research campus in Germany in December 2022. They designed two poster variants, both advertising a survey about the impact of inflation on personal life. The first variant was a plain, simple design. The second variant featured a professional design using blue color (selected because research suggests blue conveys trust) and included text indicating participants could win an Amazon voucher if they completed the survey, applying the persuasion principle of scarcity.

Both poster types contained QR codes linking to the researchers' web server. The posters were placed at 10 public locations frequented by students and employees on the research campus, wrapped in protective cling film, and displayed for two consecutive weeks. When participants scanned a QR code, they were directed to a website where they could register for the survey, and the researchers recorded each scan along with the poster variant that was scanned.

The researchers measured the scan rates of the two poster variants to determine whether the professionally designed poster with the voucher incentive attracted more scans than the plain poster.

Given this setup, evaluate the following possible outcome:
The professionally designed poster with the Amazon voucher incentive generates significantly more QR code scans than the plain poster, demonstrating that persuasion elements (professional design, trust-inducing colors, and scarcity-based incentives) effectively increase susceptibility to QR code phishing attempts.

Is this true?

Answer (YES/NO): YES